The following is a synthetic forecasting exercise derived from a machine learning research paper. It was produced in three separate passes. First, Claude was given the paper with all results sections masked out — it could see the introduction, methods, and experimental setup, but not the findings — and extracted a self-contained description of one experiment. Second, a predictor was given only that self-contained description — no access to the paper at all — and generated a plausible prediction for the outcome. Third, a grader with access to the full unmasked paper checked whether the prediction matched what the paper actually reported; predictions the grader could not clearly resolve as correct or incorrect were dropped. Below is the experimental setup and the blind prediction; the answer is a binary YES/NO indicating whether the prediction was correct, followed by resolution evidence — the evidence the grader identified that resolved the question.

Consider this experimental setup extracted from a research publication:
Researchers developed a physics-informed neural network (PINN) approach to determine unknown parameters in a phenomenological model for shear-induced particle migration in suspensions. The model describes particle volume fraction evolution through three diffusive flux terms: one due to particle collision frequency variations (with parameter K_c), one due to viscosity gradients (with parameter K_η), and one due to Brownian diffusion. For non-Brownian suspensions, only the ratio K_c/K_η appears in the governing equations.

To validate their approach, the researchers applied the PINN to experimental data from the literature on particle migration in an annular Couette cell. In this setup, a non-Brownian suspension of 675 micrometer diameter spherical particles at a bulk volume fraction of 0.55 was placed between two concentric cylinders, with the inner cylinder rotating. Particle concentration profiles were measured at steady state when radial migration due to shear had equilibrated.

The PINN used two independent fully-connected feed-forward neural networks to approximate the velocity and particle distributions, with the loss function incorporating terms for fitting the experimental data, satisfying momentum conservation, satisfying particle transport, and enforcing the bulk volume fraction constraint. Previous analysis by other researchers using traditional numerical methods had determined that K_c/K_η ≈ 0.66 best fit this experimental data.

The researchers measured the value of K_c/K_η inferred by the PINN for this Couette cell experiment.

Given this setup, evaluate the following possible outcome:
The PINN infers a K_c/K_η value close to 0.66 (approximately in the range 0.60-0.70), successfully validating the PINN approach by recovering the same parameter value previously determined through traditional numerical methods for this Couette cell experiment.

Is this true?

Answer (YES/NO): YES